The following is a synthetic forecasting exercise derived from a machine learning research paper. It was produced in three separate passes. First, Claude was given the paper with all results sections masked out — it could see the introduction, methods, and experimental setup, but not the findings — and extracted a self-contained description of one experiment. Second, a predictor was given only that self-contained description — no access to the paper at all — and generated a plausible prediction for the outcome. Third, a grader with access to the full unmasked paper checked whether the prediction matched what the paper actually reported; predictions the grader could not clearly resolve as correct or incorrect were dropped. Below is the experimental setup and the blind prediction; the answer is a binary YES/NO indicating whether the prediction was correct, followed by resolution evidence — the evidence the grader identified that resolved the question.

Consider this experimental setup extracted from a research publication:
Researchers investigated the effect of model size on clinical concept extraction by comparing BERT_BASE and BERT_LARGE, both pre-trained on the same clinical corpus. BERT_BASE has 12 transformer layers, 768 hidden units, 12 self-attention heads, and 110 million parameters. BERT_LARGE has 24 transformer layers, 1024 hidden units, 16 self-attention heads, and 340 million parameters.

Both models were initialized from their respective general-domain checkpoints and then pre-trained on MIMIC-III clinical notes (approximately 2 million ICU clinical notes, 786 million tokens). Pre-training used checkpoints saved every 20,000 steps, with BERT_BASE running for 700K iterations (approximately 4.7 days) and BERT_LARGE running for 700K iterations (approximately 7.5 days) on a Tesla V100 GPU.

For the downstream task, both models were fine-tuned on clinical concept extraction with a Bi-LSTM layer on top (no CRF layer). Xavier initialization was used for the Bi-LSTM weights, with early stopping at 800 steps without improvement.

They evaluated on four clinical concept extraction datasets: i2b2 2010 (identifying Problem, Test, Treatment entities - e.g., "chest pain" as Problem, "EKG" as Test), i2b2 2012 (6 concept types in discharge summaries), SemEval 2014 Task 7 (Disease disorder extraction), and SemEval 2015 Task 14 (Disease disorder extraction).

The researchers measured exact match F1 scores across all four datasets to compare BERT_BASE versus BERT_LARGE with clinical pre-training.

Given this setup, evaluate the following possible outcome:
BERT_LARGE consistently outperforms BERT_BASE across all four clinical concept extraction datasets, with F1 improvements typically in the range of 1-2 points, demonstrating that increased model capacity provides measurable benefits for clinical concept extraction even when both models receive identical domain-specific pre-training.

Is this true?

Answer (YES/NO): NO